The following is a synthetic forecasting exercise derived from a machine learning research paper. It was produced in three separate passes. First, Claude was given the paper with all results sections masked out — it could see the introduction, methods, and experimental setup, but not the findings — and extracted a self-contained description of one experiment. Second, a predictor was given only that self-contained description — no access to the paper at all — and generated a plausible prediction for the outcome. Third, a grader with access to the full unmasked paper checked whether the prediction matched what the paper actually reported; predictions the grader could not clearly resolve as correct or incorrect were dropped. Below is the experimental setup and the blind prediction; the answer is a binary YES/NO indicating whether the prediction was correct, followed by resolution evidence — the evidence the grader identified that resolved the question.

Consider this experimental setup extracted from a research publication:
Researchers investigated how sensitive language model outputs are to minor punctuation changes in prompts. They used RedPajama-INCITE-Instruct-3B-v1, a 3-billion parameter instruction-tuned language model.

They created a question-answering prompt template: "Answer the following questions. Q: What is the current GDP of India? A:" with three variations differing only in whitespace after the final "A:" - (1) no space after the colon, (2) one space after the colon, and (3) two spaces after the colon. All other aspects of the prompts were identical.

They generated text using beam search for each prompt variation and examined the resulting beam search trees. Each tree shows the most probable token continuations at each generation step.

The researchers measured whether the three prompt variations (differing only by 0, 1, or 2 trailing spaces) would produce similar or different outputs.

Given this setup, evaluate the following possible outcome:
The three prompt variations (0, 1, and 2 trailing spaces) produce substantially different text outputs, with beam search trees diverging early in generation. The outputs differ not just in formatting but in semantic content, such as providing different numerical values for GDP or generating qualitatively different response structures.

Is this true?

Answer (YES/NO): YES